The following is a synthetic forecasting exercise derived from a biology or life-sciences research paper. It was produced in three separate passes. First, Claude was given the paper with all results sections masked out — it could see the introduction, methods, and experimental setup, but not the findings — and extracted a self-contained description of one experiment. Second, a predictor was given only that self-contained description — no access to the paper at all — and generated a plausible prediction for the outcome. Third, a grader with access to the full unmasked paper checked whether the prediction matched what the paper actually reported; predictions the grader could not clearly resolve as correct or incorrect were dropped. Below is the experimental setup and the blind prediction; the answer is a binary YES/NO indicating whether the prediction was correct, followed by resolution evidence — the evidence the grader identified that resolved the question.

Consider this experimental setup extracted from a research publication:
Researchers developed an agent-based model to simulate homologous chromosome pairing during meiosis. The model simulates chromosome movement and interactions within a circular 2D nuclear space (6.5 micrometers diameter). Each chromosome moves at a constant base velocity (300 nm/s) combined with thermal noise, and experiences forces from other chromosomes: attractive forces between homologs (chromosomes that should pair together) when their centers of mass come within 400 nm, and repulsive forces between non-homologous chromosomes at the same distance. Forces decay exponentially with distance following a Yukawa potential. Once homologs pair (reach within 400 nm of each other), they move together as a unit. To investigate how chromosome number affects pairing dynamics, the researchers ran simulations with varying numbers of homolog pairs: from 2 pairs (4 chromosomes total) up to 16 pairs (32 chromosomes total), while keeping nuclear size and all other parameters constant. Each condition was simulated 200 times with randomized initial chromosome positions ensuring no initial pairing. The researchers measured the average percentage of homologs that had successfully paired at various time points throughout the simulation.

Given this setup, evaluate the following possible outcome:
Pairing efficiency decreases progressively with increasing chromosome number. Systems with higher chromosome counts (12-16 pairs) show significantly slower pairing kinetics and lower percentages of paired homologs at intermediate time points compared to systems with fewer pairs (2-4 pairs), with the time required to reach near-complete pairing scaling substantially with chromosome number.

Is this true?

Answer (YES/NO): NO